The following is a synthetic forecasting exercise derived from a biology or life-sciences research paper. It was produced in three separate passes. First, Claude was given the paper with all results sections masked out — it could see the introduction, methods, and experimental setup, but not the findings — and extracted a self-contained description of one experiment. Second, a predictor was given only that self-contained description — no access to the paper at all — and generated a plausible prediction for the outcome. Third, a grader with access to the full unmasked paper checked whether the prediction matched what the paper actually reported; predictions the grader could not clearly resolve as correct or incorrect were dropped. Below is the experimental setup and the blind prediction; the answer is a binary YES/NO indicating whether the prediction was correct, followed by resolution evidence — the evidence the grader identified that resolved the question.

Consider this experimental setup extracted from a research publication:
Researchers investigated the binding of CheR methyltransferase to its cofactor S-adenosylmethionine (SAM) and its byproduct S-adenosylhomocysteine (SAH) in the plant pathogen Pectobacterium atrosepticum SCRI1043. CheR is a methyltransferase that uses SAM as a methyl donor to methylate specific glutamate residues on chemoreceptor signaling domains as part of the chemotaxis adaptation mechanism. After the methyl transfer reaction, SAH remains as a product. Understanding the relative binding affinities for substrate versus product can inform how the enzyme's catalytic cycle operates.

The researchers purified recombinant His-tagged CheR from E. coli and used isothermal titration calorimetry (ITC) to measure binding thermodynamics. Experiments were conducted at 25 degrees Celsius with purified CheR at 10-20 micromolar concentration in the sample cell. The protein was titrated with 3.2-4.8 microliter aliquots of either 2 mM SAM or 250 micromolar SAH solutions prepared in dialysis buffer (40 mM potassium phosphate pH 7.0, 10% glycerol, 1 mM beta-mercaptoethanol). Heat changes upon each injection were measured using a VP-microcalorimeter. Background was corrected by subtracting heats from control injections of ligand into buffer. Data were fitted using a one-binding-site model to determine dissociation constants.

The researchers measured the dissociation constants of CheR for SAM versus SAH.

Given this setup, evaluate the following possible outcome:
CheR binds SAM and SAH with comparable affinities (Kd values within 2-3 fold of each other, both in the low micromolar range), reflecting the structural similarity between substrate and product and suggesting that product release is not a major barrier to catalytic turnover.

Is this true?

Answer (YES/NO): NO